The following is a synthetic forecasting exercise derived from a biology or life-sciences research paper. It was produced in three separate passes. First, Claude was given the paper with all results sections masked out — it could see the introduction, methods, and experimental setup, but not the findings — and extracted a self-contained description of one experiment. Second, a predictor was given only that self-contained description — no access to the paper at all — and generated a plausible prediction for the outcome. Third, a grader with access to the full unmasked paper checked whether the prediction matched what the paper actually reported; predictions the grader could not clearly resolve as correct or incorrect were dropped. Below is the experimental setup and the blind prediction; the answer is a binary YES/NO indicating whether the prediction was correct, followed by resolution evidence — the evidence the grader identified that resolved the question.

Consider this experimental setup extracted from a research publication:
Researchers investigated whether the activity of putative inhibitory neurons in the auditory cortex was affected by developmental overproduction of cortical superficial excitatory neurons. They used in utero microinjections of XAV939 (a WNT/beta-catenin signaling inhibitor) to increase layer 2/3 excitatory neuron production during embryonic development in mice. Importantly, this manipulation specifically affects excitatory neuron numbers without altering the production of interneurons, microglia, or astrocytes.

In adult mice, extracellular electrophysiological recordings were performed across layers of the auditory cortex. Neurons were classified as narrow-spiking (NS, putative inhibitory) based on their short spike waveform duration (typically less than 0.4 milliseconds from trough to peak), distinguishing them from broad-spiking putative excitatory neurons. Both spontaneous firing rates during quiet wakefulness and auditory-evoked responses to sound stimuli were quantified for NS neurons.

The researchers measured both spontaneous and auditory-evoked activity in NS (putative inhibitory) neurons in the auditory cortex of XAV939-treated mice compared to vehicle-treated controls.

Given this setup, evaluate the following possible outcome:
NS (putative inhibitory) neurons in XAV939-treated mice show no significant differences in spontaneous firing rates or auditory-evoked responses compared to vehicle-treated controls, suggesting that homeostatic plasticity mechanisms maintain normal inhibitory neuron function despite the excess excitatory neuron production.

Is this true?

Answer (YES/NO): YES